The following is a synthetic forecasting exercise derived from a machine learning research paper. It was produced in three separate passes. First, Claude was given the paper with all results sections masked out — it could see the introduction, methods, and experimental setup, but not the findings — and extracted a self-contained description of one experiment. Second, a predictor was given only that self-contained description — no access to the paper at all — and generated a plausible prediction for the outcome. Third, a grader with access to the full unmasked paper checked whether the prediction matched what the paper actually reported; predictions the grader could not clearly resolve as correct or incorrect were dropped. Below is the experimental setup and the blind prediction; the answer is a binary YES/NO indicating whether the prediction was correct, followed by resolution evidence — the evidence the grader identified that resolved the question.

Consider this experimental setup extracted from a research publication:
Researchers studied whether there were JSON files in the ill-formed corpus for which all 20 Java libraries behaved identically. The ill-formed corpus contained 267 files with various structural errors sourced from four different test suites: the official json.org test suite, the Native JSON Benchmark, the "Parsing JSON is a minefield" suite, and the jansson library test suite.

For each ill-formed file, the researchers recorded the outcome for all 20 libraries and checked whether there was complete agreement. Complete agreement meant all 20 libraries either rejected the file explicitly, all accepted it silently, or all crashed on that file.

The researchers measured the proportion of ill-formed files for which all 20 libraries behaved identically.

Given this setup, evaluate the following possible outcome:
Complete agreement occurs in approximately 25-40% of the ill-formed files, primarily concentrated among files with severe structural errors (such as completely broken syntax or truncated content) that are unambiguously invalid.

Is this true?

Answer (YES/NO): NO